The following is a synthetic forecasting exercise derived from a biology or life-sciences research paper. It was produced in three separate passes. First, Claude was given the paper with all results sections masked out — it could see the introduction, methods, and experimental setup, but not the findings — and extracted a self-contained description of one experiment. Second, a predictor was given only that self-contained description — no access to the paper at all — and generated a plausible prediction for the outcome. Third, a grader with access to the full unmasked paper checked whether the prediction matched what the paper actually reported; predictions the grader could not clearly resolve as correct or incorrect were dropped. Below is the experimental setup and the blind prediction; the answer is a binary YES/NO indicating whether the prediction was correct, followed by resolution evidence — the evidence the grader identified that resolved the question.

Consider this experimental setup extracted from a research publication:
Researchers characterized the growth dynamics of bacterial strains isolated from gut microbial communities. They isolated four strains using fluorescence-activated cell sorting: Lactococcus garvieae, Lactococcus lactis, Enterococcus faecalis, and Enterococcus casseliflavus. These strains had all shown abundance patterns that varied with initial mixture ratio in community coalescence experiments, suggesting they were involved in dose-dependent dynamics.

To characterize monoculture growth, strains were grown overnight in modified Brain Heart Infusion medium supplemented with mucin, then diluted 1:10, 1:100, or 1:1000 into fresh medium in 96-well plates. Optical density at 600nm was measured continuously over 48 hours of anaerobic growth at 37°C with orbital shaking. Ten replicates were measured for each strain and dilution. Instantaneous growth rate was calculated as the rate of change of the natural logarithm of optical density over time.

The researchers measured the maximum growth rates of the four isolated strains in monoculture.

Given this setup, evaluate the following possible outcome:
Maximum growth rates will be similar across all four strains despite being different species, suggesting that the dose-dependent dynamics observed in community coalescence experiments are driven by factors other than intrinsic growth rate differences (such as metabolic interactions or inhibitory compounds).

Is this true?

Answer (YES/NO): YES